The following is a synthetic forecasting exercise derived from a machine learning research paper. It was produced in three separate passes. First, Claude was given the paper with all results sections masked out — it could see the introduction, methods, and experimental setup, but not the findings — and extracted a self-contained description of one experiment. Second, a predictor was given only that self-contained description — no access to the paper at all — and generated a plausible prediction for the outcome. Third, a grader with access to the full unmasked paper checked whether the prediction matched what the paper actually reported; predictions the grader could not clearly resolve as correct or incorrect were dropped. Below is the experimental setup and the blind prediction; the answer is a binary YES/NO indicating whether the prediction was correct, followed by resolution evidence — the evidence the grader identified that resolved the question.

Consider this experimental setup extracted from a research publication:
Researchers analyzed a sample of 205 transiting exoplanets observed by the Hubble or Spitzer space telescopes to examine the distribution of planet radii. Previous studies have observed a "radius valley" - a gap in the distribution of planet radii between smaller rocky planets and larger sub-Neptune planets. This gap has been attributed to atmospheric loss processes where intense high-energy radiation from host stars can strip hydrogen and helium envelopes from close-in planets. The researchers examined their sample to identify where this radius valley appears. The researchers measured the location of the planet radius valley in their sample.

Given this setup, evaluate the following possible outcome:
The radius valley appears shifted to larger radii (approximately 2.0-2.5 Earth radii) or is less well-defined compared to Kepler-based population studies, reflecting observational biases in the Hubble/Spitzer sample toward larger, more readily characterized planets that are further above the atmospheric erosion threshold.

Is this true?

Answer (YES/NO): NO